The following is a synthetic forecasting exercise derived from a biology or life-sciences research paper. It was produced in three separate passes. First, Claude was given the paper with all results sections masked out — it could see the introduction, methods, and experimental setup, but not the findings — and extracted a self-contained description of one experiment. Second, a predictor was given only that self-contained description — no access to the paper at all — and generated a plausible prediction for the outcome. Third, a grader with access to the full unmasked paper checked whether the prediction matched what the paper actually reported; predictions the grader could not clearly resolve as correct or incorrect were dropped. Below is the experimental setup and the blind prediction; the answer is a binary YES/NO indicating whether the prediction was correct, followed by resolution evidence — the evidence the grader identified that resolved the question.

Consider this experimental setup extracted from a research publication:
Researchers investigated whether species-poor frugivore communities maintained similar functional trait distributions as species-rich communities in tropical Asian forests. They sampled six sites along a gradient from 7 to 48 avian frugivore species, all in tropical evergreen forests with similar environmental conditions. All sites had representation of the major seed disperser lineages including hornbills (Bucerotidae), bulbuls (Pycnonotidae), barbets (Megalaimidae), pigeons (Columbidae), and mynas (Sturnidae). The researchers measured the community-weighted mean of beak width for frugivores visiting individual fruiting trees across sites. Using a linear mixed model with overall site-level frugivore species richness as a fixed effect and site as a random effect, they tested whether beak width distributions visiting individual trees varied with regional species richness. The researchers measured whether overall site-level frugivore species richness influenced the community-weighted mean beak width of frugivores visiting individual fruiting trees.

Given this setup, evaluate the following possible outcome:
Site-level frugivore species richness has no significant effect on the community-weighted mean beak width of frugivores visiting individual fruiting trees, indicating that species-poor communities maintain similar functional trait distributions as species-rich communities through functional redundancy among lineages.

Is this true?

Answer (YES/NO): YES